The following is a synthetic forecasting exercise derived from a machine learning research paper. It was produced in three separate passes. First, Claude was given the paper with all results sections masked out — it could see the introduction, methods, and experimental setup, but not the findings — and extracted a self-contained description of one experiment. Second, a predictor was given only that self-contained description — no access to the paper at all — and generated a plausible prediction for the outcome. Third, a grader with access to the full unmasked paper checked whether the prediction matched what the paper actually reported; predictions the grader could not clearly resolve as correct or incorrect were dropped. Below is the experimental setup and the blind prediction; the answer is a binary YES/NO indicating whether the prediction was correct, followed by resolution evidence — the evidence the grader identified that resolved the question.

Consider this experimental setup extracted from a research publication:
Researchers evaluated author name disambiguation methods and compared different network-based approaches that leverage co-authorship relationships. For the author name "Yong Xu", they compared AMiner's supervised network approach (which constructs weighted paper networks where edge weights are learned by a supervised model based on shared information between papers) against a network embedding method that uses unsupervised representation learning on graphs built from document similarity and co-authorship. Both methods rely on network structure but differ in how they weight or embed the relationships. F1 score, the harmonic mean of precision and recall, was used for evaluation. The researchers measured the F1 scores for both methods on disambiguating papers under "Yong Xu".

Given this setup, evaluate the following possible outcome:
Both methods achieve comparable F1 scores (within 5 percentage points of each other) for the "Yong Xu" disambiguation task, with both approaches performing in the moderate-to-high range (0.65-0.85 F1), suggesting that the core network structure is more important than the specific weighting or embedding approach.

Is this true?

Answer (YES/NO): NO